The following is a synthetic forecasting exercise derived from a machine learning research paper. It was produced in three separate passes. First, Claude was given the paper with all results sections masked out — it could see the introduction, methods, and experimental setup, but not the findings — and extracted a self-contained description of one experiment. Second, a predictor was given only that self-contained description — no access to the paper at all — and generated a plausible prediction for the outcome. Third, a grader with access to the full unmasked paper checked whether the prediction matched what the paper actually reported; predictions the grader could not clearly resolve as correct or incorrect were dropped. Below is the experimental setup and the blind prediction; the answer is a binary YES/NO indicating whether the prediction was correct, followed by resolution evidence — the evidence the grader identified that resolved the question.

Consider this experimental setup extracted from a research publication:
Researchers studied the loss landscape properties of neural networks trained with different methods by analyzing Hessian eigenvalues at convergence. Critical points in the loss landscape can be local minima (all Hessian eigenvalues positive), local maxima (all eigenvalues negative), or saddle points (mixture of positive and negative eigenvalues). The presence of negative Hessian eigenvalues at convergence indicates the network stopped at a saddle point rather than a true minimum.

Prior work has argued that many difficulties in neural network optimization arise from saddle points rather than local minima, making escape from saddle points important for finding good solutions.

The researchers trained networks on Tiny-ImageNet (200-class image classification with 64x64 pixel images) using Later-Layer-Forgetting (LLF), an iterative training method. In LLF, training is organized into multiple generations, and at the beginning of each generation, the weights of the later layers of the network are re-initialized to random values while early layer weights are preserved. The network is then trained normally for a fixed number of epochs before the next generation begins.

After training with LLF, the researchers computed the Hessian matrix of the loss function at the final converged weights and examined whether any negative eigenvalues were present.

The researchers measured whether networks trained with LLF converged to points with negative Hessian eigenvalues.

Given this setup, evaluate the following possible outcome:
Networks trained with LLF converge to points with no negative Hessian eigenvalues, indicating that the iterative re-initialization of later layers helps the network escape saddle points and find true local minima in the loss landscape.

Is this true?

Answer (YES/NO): NO